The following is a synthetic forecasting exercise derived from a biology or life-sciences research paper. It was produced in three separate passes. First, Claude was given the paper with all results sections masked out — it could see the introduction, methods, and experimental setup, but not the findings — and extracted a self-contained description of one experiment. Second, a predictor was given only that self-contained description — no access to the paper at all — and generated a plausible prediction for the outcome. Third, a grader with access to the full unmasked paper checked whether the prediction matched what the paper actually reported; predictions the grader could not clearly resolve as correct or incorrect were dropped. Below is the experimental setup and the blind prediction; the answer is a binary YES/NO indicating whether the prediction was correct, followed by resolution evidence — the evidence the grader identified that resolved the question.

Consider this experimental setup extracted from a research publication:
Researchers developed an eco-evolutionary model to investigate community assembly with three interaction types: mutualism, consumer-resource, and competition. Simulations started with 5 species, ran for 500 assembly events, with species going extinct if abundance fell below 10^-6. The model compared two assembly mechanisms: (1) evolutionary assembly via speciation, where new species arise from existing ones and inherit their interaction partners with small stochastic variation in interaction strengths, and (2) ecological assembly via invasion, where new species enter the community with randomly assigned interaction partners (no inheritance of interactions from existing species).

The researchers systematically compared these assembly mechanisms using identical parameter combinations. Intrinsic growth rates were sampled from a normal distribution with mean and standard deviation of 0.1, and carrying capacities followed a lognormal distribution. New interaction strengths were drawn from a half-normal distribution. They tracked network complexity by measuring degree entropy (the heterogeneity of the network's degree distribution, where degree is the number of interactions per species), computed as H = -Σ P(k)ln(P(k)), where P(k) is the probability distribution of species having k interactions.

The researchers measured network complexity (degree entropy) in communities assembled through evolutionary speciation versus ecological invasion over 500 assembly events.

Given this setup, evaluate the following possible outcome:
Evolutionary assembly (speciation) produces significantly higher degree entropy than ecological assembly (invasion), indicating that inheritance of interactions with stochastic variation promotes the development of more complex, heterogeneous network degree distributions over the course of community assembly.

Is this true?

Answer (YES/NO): YES